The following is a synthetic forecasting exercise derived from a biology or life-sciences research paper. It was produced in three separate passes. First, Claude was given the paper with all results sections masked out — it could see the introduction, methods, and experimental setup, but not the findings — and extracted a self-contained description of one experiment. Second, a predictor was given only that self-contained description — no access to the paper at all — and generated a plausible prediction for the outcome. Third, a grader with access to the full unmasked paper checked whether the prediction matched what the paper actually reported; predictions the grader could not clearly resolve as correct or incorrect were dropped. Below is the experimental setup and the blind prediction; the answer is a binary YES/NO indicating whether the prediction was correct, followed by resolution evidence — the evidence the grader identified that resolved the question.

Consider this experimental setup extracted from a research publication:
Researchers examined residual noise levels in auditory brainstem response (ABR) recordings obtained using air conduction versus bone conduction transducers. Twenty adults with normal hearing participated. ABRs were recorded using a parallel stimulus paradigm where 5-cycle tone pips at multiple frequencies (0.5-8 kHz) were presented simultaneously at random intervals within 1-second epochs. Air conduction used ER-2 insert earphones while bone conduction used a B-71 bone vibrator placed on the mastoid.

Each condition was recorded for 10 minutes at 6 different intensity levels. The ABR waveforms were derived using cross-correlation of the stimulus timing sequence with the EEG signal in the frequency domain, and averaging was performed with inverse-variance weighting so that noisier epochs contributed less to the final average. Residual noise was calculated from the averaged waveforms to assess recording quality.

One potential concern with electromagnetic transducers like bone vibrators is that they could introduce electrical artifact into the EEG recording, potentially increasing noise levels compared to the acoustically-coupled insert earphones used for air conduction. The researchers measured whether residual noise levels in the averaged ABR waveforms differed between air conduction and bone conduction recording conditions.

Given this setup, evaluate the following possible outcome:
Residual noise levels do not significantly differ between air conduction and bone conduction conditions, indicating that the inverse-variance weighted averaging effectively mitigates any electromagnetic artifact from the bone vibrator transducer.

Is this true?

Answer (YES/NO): YES